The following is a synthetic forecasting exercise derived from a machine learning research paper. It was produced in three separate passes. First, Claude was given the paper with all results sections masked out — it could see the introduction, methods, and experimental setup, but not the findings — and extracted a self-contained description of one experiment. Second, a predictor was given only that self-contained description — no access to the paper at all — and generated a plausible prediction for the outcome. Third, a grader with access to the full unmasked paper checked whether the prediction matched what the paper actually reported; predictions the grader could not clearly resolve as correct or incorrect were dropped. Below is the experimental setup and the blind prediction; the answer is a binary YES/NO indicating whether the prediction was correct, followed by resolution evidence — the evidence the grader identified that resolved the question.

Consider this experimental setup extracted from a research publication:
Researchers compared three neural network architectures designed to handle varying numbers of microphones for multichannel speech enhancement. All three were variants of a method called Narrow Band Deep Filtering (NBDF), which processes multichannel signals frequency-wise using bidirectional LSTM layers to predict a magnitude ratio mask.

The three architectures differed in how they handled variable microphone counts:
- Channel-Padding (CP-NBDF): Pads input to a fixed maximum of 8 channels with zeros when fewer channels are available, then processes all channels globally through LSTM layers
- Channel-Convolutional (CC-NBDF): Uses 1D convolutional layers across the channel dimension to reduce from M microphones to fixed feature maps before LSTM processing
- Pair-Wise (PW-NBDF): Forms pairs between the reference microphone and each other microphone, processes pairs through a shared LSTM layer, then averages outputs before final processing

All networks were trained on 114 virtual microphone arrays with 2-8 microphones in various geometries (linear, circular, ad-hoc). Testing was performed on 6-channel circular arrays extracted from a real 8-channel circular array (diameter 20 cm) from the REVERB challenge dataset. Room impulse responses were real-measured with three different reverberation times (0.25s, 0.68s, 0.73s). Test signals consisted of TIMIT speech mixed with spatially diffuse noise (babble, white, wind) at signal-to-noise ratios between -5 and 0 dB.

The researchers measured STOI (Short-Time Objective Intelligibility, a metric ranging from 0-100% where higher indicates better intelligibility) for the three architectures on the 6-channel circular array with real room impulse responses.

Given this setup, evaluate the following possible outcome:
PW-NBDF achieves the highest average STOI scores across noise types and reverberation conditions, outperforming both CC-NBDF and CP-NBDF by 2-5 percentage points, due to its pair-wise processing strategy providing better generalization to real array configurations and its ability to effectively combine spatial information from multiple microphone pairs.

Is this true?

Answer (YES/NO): NO